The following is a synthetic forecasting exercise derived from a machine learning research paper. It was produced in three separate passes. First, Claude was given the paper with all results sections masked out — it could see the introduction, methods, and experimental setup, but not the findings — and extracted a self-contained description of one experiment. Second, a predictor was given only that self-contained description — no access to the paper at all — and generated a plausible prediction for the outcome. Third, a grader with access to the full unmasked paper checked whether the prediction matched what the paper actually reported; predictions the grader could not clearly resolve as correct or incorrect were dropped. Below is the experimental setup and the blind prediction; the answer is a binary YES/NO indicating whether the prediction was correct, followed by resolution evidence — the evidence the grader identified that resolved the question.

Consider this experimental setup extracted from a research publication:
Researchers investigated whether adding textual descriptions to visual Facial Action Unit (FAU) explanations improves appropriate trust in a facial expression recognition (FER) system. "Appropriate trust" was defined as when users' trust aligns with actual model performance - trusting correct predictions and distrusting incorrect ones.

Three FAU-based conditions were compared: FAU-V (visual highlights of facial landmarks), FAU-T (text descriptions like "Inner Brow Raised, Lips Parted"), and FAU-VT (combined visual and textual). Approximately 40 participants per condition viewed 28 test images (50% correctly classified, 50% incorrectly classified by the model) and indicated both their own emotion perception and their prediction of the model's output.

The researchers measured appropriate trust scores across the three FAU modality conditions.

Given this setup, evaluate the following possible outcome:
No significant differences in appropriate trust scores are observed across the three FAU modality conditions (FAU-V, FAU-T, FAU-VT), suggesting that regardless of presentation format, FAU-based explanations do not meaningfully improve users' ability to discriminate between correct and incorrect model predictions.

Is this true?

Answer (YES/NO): NO